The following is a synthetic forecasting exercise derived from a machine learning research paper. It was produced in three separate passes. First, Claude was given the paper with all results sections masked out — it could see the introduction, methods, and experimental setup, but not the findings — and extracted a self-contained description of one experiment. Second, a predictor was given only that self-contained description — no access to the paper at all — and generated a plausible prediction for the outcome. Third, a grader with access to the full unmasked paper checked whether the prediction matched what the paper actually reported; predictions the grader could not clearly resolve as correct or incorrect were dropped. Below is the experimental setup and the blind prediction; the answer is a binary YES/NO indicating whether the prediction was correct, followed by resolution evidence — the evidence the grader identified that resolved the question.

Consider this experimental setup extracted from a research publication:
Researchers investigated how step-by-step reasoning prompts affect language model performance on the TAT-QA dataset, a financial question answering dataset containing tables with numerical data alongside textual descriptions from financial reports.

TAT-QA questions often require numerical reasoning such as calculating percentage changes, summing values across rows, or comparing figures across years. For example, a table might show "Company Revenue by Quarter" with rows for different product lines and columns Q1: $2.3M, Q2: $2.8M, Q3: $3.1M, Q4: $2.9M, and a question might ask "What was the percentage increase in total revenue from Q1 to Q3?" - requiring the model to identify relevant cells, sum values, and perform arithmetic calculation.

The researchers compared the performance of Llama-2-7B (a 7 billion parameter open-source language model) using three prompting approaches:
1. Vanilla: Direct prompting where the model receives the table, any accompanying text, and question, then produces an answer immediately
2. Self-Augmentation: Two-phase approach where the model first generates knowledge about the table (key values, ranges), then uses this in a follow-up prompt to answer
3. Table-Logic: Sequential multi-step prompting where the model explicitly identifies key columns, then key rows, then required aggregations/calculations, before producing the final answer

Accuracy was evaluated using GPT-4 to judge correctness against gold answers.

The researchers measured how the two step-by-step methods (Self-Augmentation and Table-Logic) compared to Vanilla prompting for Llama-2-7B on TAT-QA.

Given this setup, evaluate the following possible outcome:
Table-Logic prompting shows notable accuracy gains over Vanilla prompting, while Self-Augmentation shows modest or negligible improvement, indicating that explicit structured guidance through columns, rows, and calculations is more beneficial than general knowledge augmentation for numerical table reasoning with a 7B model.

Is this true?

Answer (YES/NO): NO